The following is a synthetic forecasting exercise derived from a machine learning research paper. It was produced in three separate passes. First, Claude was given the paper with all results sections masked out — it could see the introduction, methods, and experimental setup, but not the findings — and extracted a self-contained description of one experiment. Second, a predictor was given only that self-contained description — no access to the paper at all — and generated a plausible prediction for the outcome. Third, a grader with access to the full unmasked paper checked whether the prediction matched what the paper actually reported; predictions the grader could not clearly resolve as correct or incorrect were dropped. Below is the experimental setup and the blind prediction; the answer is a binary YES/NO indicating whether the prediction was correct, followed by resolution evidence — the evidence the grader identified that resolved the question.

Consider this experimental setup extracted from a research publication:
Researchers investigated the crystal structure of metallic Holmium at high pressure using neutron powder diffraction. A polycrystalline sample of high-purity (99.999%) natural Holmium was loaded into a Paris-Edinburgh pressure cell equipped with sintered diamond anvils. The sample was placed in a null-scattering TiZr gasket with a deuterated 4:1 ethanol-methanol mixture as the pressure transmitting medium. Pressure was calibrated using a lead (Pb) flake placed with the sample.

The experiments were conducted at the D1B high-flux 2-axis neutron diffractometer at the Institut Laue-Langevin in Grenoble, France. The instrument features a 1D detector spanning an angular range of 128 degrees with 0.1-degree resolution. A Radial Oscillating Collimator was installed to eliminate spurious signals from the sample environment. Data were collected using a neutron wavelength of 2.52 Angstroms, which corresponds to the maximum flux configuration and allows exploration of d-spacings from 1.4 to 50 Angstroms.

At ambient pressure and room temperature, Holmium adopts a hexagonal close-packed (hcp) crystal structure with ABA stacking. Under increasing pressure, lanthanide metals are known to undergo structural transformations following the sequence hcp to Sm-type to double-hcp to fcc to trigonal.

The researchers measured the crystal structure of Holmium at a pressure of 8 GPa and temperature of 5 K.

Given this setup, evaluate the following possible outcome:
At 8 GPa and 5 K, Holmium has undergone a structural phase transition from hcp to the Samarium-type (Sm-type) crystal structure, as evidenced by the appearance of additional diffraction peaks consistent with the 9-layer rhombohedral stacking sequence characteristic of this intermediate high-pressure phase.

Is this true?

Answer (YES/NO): NO